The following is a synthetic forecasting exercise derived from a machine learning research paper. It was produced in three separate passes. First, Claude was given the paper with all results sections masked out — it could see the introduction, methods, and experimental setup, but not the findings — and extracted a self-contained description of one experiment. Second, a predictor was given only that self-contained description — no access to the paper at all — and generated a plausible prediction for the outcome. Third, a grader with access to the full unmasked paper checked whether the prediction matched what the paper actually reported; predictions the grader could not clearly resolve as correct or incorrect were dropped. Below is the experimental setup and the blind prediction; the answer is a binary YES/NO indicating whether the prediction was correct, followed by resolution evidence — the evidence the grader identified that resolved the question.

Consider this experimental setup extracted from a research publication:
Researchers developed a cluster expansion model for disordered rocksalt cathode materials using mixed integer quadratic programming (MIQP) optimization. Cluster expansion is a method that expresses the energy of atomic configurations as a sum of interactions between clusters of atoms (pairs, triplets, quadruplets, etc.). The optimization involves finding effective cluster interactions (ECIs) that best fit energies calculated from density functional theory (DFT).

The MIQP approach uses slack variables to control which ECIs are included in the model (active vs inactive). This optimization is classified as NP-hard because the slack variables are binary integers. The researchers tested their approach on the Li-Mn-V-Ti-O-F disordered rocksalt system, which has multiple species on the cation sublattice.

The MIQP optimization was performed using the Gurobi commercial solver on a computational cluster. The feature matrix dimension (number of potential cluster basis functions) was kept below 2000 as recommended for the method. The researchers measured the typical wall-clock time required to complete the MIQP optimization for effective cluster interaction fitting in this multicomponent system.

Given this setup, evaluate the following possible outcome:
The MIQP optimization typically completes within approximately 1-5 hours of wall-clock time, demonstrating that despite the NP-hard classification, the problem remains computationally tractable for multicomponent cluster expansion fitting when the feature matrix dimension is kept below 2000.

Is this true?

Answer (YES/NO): NO